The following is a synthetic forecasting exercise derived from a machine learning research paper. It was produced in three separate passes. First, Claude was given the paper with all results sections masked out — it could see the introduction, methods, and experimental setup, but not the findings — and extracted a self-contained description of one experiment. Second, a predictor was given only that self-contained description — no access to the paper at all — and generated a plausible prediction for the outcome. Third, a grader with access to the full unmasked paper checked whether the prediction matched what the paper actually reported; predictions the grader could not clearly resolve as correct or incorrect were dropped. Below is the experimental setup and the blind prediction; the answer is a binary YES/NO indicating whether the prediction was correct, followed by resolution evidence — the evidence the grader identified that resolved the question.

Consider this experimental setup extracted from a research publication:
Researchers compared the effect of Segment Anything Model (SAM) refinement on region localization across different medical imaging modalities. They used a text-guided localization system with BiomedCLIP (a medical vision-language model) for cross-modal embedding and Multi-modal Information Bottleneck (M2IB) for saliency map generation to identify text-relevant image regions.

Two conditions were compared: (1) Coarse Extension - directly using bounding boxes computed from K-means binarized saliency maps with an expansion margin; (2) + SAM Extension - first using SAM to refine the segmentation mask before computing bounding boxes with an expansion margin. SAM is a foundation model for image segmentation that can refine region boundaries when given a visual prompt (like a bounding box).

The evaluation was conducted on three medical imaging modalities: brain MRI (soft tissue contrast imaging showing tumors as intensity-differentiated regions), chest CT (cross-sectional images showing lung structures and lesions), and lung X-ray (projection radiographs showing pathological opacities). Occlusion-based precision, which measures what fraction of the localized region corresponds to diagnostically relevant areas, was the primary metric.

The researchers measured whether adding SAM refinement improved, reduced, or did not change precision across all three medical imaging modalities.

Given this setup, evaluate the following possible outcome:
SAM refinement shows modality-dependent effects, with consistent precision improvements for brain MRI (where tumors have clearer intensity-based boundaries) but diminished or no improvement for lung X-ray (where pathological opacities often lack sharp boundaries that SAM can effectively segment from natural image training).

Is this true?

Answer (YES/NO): NO